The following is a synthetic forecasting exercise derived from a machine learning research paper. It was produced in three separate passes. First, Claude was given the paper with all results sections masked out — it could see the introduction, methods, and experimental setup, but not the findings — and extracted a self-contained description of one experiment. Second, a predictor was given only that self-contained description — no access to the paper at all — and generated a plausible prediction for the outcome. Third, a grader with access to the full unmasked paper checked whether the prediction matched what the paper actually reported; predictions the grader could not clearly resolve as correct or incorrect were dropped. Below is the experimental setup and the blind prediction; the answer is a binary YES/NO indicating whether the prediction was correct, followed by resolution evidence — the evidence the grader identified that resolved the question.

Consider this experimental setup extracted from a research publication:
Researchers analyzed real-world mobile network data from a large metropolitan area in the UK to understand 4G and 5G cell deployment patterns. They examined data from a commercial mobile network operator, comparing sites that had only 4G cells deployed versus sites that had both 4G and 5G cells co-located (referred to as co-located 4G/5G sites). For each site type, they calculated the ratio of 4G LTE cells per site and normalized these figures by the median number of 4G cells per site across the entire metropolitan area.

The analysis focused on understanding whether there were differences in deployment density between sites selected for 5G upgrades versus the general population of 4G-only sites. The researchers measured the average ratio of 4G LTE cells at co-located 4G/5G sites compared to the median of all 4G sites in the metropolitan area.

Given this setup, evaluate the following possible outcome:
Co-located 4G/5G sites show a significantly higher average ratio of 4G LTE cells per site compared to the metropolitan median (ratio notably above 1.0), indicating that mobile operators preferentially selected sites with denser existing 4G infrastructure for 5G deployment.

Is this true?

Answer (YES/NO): YES